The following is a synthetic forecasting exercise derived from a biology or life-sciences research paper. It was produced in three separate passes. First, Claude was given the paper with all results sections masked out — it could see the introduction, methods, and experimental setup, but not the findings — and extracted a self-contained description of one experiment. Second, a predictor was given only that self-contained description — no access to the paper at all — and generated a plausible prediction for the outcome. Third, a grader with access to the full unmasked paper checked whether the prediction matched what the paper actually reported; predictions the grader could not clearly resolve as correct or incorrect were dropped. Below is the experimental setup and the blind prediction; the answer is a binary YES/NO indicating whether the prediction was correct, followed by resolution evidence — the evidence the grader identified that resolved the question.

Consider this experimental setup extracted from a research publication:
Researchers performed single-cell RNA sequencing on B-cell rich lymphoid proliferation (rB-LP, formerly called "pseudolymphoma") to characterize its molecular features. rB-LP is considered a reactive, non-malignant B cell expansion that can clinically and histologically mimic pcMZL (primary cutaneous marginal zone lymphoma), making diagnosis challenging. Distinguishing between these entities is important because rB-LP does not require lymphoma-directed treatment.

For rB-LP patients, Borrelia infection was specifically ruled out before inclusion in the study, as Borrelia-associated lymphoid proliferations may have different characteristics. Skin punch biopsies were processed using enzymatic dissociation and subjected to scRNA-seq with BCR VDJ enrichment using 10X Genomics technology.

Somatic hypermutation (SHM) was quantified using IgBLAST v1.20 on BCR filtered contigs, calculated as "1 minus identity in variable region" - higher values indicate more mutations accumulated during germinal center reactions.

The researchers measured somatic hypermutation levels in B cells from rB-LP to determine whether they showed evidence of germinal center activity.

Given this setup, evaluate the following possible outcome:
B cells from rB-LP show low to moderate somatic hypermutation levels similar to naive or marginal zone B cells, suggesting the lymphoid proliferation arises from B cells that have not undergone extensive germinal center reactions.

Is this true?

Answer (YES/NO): NO